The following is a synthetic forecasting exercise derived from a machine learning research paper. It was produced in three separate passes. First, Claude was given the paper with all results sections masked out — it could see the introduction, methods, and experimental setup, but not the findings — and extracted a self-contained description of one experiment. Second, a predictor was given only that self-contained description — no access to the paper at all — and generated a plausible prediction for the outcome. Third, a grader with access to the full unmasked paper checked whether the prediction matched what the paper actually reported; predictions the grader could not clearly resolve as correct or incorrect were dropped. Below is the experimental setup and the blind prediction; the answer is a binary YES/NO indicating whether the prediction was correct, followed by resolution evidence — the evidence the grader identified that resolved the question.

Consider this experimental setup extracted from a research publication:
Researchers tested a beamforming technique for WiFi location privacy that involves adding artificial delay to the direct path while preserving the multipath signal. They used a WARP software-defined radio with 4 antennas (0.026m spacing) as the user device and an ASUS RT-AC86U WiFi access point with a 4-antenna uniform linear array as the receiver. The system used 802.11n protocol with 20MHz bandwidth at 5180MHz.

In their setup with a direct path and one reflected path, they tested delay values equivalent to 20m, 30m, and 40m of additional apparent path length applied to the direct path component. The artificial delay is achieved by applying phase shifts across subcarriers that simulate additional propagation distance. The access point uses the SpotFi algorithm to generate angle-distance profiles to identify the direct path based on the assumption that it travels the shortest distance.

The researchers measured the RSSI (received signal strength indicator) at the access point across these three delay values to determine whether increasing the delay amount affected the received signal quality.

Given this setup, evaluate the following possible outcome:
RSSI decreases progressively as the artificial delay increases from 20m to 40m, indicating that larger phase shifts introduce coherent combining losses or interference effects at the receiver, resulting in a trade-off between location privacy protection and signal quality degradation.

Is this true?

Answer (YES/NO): NO